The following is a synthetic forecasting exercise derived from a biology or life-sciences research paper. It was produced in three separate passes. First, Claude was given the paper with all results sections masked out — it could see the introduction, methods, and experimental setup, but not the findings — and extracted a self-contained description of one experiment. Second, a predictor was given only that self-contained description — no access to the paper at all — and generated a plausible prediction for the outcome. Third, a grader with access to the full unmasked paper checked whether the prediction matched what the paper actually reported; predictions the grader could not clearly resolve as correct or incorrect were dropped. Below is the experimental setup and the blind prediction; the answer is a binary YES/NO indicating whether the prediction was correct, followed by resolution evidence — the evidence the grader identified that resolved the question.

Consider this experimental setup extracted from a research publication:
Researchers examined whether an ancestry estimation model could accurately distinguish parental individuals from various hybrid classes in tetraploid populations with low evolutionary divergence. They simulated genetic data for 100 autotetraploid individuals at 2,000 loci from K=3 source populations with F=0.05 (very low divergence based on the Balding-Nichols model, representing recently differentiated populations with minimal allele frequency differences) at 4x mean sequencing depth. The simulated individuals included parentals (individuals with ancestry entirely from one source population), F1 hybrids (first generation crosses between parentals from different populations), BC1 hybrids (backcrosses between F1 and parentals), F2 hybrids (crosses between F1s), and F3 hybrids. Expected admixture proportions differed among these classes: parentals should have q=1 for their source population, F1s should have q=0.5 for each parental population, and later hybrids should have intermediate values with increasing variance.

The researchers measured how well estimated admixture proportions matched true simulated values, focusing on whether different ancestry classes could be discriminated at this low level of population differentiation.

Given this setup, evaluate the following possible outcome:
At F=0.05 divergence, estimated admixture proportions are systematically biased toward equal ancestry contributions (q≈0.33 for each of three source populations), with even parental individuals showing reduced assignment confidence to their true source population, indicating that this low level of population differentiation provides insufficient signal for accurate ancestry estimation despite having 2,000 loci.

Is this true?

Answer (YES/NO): NO